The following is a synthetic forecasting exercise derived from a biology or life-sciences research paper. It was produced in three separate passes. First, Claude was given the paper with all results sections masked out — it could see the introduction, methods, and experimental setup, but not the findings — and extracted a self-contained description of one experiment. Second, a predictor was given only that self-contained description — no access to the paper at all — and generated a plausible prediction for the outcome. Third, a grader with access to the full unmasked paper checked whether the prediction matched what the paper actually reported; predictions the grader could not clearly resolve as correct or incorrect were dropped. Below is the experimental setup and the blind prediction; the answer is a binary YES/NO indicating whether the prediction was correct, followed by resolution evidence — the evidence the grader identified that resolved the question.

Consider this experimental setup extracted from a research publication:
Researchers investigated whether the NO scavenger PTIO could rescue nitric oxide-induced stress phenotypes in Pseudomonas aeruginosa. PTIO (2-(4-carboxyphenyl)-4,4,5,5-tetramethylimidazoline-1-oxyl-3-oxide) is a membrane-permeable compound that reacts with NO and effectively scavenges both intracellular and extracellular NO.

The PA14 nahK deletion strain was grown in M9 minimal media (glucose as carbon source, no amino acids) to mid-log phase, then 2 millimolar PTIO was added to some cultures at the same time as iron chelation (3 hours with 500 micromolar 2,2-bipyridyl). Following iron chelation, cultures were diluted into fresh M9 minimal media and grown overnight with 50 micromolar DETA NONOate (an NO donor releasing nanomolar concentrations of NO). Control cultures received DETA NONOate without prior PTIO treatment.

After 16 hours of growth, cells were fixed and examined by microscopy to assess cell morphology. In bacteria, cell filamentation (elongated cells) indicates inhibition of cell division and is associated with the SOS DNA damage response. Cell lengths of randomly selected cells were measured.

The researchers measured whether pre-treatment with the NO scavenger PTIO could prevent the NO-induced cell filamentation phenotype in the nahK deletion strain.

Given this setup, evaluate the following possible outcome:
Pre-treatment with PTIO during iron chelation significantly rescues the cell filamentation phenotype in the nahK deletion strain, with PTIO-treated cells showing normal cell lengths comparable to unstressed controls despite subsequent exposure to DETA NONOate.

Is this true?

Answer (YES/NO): NO